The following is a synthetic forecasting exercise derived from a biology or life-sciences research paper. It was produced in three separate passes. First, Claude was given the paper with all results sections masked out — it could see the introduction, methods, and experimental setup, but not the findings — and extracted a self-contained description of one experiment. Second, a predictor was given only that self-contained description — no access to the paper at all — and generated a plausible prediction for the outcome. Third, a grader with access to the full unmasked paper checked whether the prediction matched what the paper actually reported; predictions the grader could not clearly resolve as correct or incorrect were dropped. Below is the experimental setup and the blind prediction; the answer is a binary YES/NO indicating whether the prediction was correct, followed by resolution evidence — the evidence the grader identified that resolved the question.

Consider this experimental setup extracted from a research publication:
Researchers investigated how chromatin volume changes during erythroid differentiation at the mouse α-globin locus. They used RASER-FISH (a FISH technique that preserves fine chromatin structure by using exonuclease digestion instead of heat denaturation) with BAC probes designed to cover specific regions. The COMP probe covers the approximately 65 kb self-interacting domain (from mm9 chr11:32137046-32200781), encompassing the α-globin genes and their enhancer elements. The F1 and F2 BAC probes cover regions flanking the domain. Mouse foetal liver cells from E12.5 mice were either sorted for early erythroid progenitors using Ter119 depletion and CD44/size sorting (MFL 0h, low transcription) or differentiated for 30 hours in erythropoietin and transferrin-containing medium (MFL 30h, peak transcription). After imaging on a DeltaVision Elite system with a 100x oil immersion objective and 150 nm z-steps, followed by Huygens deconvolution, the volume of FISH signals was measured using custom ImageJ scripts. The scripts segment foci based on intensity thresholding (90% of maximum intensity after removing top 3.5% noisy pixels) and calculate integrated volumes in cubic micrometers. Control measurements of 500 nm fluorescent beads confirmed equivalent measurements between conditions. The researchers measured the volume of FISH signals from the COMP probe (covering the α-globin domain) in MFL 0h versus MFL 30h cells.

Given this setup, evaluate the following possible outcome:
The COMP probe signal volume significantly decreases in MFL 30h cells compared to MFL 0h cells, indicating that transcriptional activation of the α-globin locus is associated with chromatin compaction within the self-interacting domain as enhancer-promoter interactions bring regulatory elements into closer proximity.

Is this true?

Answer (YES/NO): NO